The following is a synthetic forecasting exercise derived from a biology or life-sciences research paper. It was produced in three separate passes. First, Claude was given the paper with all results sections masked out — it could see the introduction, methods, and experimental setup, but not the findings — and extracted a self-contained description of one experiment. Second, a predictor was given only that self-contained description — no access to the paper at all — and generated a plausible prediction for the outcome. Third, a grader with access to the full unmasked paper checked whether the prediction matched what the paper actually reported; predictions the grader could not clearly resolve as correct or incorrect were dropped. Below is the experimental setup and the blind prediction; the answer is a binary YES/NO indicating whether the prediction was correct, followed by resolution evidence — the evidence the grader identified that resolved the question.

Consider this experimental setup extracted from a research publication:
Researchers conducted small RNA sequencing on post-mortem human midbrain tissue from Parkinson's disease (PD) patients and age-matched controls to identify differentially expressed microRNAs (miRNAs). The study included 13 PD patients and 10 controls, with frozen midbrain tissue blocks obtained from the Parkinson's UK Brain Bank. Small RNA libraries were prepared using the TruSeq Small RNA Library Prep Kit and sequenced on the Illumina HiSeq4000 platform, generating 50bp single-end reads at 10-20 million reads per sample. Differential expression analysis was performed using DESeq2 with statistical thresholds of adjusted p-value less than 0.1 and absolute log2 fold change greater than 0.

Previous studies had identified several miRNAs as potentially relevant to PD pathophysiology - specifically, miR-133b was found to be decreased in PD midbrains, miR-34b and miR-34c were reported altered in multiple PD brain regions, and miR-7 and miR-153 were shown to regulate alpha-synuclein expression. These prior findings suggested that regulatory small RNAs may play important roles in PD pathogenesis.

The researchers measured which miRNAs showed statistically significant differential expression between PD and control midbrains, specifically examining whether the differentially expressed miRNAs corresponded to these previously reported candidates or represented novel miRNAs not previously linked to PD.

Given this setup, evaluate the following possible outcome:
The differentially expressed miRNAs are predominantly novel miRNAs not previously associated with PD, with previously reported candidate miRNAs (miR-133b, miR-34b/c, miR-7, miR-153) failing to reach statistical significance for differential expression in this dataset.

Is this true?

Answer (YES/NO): NO